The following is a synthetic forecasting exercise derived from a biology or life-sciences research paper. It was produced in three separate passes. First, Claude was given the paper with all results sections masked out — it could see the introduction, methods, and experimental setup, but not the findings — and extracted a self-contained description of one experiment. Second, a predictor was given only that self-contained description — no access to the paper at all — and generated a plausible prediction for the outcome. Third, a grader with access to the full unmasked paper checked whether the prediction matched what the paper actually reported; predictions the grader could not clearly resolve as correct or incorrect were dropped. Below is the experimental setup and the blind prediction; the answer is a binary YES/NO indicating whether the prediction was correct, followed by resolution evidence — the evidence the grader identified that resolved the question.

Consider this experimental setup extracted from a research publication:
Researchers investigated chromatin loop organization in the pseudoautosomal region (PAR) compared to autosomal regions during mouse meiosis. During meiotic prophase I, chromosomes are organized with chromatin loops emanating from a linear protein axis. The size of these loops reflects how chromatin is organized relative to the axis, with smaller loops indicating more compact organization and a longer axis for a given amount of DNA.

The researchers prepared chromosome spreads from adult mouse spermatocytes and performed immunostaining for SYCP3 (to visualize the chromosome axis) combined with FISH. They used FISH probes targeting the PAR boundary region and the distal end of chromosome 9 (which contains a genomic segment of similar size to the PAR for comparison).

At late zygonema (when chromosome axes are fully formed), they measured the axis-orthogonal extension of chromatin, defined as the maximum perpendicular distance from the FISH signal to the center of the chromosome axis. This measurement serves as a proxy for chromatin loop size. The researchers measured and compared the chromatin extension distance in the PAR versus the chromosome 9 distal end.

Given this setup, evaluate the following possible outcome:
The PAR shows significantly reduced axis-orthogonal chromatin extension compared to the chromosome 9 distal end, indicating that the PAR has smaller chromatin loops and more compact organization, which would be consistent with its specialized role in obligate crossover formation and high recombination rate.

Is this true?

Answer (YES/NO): NO